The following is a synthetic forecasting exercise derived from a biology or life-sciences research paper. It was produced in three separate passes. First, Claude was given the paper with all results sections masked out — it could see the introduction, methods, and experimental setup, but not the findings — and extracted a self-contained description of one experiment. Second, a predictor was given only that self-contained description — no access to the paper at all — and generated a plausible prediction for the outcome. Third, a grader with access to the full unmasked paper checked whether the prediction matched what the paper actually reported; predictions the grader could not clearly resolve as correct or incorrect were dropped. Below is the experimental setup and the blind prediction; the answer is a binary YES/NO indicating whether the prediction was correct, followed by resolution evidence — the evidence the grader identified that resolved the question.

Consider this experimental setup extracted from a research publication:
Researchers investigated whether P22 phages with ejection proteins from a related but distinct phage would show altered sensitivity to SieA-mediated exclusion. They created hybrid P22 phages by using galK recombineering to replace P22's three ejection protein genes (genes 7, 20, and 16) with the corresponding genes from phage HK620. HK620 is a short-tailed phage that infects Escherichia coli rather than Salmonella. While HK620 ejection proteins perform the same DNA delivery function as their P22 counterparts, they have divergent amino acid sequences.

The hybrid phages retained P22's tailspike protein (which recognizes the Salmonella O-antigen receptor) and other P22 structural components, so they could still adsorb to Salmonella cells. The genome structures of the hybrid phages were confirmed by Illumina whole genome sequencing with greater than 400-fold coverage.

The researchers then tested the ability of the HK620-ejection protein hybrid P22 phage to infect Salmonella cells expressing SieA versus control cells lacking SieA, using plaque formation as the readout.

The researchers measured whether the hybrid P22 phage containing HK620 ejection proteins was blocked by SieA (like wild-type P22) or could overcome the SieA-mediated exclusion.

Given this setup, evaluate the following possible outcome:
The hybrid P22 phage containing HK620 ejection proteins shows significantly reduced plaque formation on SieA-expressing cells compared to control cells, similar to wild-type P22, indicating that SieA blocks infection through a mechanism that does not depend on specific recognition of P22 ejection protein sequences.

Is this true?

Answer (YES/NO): NO